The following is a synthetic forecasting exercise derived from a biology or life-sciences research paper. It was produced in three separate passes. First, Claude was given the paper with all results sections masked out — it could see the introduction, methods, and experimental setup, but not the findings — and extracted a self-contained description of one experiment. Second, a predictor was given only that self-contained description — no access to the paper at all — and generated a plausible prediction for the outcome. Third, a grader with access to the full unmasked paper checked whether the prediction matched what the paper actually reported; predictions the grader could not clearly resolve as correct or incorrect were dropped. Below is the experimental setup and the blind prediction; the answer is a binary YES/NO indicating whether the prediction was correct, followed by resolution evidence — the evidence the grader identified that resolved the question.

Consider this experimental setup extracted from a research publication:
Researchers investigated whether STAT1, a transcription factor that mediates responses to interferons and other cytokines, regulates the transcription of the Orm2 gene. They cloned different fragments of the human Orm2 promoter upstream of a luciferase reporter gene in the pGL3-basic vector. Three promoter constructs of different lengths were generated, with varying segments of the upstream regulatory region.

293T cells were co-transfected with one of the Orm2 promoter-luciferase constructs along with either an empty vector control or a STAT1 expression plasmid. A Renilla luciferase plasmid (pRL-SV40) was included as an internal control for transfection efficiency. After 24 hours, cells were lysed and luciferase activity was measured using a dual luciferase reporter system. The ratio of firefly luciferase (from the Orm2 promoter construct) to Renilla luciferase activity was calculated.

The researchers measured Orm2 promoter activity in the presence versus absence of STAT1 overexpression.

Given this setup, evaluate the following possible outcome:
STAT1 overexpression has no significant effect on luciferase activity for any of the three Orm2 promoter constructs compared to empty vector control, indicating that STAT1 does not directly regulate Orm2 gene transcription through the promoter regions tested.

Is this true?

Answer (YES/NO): NO